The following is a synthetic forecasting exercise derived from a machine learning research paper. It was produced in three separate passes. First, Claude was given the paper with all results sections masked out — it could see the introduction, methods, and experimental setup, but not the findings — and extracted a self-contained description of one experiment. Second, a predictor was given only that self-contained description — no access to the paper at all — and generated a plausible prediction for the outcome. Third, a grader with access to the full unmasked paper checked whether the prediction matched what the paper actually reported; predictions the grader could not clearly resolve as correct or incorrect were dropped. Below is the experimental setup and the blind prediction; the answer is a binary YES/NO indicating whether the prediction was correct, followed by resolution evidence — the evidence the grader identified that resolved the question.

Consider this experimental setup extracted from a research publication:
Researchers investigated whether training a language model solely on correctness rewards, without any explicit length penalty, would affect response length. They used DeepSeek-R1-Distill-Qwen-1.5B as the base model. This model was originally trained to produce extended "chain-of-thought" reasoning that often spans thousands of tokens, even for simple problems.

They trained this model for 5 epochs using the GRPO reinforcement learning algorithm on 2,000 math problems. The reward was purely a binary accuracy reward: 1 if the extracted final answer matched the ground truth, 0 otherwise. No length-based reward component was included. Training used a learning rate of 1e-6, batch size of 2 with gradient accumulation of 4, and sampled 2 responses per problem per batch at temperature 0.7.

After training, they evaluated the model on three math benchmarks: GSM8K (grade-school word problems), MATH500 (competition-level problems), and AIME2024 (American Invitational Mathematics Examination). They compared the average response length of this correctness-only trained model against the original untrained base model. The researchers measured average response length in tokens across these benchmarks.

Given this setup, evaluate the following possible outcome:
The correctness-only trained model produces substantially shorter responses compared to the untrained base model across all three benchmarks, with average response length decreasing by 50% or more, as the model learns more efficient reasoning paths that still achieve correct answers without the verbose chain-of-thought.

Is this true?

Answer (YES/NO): NO